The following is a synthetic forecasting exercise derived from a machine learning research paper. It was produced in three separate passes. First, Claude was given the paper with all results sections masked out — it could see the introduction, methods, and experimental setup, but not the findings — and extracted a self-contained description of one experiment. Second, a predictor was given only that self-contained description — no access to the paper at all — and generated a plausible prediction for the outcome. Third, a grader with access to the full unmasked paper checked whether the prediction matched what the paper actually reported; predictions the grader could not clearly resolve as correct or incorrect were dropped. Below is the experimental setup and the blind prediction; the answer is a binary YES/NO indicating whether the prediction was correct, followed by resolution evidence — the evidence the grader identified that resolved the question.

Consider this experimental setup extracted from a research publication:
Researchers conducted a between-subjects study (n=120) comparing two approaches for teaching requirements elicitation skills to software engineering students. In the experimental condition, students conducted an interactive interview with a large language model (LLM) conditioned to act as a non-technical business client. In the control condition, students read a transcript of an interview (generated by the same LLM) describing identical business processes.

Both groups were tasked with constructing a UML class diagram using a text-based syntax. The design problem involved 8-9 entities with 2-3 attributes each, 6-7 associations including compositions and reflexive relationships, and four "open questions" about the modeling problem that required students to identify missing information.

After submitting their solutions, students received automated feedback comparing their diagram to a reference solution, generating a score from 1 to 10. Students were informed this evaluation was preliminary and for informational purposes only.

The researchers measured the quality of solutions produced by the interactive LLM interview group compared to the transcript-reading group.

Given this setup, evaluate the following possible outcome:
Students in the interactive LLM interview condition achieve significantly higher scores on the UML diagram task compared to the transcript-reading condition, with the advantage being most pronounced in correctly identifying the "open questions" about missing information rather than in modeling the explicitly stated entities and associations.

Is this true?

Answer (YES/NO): NO